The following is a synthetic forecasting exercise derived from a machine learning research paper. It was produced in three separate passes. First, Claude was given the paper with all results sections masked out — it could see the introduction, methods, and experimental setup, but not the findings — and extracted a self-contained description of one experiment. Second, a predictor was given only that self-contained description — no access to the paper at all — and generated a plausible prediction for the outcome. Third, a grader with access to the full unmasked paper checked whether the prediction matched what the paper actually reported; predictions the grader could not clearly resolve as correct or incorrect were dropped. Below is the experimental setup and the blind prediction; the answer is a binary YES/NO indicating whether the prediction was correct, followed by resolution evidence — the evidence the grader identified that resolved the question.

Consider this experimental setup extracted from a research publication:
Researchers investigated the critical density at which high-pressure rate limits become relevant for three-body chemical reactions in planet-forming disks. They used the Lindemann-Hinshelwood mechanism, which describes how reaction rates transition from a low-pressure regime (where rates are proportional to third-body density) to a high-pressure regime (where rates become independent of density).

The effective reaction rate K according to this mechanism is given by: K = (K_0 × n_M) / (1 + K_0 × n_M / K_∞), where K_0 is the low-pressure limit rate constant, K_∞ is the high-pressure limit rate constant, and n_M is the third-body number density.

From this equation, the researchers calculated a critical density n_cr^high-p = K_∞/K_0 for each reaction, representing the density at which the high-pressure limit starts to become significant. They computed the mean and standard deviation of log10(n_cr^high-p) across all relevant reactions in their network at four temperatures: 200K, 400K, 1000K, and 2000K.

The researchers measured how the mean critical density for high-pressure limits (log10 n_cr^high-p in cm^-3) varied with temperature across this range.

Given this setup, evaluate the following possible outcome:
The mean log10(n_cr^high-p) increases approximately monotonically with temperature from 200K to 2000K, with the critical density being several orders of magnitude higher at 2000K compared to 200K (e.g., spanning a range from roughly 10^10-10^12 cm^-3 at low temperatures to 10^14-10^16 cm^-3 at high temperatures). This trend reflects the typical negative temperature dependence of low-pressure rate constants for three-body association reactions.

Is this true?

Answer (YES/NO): NO